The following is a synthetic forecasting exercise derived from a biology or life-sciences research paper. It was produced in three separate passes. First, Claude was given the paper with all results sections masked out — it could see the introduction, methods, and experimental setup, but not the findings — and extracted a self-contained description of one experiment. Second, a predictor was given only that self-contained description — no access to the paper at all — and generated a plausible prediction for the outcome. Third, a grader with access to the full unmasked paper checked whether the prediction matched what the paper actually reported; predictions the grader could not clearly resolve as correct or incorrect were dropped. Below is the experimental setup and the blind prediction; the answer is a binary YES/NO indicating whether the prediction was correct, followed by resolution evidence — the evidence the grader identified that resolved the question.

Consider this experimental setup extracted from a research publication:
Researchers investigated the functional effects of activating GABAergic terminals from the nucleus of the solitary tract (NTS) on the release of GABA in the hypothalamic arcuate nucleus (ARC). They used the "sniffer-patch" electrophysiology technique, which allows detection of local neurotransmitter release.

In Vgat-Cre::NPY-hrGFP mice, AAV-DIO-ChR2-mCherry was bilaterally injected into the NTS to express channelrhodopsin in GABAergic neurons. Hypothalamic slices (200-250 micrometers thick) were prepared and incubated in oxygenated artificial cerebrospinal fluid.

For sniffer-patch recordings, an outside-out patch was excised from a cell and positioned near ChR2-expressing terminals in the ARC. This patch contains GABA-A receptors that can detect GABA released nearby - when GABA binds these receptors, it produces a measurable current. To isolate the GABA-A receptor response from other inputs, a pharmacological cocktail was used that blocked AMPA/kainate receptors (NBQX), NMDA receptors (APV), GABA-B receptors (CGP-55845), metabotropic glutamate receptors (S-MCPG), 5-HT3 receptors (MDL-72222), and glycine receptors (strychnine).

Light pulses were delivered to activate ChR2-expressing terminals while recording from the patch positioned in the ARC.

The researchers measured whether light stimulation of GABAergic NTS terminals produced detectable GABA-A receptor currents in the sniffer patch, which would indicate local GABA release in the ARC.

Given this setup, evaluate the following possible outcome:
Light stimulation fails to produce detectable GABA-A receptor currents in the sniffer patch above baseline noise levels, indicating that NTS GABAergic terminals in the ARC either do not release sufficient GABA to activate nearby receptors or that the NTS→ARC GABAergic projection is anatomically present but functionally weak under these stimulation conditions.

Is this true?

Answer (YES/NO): NO